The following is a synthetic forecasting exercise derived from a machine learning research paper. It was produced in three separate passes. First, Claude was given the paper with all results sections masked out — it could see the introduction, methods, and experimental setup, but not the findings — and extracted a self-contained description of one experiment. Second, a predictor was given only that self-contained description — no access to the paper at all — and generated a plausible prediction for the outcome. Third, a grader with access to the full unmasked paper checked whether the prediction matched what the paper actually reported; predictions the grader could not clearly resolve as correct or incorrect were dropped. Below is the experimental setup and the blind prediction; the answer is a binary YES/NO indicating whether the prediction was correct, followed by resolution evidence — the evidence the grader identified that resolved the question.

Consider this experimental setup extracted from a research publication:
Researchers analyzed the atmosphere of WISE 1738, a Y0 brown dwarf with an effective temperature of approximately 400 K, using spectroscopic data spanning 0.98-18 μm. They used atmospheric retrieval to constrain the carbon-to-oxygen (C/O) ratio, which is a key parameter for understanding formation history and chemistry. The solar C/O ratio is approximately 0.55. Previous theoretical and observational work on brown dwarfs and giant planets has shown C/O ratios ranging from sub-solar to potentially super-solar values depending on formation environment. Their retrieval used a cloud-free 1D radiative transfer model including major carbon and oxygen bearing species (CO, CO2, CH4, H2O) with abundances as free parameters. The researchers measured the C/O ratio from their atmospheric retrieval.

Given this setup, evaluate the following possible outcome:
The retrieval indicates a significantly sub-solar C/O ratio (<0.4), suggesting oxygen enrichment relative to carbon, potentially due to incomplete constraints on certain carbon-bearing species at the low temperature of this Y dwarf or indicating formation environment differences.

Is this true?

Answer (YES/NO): NO